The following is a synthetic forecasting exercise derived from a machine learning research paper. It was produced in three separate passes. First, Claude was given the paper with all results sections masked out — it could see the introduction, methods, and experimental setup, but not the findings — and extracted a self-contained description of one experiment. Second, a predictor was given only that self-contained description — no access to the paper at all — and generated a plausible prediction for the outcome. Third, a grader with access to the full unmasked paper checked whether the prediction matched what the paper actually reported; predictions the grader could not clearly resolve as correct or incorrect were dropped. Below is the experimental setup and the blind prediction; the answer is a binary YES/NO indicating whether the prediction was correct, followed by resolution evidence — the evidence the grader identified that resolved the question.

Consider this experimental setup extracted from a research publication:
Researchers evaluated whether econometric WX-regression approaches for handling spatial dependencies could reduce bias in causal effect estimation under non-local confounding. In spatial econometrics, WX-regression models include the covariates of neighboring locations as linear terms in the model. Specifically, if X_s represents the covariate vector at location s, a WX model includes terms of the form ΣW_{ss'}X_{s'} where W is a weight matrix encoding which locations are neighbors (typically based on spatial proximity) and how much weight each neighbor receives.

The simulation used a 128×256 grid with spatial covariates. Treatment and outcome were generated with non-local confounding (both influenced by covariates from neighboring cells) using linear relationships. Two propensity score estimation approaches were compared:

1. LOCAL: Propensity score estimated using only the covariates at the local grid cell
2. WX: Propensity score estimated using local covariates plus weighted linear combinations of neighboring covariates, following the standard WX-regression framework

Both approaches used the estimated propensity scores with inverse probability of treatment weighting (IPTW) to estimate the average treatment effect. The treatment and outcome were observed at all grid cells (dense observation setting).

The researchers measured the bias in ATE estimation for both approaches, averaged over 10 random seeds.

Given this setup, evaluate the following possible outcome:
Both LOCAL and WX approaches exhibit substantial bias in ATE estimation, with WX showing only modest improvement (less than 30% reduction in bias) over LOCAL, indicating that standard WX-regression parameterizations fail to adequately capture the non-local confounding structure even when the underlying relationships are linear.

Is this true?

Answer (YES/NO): NO